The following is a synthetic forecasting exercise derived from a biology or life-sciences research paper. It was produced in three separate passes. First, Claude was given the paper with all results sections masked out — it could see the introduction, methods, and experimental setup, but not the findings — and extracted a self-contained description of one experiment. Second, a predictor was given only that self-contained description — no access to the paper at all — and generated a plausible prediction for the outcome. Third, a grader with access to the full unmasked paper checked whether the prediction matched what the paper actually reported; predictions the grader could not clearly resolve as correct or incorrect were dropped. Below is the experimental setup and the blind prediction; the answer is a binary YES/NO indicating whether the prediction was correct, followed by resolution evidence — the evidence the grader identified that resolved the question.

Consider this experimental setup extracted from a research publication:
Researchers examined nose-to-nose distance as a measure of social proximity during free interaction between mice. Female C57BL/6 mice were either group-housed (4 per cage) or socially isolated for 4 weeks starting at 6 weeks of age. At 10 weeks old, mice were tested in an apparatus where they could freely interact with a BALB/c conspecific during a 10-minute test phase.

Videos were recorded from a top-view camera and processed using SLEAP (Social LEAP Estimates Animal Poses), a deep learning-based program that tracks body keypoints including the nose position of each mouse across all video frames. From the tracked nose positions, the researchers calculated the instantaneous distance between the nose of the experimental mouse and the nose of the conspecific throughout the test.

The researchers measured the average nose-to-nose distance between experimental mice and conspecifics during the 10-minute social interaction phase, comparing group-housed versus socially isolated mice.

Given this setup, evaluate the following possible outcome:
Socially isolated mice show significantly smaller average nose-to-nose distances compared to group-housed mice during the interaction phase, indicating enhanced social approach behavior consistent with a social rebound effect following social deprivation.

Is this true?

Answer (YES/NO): NO